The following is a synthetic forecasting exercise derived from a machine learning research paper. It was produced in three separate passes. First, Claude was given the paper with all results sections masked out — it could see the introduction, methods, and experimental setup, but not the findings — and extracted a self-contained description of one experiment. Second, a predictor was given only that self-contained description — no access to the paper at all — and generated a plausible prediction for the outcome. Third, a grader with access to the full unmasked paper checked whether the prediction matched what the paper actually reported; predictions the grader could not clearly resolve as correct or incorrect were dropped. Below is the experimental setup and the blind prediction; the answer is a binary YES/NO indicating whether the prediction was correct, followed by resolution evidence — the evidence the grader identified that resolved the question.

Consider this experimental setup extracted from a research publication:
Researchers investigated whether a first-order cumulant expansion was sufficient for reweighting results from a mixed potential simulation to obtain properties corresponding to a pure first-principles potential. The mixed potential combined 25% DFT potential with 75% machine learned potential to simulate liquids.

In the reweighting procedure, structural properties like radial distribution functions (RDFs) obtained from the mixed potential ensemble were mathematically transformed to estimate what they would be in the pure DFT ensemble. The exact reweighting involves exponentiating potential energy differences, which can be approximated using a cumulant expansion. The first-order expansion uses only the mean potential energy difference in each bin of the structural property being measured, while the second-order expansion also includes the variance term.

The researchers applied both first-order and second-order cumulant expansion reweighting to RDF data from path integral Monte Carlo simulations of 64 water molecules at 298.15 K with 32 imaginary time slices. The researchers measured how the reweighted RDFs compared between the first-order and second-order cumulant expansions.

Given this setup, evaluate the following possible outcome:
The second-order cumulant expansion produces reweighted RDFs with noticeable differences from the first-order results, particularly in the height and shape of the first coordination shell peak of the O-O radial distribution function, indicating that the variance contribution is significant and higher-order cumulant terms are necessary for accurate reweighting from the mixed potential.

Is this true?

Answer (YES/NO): NO